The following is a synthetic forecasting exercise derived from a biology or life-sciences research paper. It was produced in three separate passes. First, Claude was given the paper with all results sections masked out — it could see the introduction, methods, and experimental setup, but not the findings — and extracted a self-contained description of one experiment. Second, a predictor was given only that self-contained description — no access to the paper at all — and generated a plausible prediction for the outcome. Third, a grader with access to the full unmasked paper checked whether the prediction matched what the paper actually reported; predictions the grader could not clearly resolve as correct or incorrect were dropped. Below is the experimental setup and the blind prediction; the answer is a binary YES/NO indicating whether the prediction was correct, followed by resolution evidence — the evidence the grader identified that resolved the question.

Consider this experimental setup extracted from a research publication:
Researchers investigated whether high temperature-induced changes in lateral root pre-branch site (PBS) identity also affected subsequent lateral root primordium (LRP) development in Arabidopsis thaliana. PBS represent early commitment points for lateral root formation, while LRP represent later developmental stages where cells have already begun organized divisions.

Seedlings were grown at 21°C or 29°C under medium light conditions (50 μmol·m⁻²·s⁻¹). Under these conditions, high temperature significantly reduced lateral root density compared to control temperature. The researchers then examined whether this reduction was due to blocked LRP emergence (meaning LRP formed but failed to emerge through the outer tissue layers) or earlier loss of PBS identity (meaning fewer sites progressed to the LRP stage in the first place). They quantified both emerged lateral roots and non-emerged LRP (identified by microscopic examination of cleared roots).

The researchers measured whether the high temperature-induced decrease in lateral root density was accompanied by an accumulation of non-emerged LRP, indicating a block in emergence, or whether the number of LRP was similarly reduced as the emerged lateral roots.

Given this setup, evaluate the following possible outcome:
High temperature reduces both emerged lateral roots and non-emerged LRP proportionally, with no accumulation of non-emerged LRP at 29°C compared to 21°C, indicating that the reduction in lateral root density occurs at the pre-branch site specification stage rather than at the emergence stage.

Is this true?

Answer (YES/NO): NO